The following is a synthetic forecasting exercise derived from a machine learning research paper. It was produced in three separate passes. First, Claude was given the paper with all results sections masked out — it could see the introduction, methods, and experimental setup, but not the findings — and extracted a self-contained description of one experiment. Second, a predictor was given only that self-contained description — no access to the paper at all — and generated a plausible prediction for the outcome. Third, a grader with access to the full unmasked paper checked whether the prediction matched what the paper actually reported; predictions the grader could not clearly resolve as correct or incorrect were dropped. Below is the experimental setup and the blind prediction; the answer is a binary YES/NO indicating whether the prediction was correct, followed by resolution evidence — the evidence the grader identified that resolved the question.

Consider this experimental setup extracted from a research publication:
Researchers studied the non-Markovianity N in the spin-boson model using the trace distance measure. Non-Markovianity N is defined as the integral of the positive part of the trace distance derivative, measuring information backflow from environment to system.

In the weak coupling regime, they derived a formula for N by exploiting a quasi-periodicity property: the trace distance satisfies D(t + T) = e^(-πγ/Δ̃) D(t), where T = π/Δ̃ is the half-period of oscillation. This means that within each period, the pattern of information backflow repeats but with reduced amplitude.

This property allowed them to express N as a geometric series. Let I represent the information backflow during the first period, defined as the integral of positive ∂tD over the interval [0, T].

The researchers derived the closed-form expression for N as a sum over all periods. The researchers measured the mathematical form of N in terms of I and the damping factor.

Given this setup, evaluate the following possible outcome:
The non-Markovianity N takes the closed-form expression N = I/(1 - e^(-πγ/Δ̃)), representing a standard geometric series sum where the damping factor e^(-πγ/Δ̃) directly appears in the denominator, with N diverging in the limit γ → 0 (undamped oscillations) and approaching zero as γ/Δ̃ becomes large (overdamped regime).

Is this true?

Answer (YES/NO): NO